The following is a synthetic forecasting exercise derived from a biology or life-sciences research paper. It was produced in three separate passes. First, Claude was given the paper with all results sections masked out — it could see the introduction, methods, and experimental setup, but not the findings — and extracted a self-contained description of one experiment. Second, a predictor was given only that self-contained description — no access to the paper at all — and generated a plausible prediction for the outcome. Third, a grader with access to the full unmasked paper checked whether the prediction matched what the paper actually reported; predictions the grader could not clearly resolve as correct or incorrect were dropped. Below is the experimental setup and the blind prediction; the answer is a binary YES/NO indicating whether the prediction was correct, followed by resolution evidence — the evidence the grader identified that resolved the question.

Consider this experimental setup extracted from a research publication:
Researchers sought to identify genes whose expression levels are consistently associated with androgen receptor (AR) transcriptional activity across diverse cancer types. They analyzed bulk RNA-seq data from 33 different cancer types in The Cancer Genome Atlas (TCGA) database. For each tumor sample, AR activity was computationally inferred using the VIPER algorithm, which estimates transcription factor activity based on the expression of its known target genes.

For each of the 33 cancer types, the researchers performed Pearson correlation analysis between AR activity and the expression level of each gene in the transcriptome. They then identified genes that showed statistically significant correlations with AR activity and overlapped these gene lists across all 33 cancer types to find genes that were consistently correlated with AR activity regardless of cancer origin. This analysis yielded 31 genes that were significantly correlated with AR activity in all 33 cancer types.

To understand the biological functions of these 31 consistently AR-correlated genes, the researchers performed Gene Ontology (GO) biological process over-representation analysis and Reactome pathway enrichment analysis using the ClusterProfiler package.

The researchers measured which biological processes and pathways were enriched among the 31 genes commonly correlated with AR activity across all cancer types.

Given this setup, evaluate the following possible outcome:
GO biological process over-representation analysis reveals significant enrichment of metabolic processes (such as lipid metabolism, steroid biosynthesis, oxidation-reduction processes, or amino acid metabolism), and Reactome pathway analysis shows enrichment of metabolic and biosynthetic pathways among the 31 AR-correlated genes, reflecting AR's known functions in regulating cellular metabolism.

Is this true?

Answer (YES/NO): NO